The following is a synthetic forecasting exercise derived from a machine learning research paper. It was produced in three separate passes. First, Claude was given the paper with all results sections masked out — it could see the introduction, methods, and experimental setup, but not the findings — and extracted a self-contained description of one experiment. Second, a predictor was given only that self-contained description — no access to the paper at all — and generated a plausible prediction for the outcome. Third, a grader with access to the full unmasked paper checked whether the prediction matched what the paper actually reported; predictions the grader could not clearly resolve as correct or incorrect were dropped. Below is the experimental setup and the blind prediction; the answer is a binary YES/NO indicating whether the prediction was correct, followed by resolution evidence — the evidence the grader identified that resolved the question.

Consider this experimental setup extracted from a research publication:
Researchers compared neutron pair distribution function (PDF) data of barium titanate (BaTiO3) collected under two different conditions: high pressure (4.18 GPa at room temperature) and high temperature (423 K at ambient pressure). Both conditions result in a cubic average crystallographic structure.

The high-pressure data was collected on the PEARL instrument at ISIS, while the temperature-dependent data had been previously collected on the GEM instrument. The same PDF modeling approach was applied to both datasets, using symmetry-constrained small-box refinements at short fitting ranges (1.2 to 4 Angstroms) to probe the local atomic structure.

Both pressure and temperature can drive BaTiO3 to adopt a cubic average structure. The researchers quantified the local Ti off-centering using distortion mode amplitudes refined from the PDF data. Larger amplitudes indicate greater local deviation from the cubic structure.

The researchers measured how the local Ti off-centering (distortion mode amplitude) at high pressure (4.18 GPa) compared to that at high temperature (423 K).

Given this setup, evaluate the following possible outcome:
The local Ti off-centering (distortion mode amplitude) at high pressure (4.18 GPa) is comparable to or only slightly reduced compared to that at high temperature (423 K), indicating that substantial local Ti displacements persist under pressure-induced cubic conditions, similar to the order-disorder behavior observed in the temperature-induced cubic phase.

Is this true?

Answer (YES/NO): NO